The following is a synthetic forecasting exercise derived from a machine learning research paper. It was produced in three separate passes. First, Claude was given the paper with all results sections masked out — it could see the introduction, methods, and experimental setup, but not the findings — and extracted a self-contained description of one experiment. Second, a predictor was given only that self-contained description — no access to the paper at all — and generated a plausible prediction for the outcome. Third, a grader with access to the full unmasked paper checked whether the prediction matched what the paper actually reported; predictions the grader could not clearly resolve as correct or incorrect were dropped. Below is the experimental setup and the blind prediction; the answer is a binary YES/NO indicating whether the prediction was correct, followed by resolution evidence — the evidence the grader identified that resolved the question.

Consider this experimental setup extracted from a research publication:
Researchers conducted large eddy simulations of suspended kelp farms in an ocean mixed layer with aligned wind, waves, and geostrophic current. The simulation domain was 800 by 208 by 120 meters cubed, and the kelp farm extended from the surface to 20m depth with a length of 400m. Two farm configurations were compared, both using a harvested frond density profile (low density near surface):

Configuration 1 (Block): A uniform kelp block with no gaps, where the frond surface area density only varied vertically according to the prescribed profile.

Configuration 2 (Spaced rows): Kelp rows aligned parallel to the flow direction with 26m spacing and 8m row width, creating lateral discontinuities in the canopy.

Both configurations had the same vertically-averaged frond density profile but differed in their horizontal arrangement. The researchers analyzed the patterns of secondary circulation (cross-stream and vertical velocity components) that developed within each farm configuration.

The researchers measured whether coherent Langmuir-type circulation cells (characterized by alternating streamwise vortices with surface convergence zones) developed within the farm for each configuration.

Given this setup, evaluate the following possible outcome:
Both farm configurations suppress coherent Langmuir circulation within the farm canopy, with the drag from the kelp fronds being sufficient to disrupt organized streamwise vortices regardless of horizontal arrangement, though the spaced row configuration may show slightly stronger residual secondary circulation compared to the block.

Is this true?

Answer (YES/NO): NO